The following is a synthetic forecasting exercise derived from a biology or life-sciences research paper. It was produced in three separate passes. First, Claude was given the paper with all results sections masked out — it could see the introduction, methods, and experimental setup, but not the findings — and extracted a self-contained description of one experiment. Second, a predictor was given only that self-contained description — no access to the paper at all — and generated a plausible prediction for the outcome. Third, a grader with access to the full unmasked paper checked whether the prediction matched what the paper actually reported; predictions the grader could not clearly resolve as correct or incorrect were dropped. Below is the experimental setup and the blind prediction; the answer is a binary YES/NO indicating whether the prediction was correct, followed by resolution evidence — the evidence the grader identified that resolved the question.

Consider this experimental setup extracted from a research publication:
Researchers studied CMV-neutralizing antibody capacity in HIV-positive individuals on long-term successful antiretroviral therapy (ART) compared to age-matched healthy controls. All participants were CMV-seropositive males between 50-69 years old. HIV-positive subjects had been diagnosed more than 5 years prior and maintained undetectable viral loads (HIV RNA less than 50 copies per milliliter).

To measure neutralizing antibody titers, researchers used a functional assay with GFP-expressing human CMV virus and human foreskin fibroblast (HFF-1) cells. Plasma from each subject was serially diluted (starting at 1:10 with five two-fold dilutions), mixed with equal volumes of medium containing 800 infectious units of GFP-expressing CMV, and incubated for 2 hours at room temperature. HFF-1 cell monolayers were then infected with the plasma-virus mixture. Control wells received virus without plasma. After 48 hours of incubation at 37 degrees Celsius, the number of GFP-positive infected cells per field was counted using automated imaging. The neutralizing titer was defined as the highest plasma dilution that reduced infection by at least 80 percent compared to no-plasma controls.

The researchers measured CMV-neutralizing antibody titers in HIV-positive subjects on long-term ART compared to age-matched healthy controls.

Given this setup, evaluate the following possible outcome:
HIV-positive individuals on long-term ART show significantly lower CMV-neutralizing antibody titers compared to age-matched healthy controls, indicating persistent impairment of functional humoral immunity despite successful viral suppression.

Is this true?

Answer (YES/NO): NO